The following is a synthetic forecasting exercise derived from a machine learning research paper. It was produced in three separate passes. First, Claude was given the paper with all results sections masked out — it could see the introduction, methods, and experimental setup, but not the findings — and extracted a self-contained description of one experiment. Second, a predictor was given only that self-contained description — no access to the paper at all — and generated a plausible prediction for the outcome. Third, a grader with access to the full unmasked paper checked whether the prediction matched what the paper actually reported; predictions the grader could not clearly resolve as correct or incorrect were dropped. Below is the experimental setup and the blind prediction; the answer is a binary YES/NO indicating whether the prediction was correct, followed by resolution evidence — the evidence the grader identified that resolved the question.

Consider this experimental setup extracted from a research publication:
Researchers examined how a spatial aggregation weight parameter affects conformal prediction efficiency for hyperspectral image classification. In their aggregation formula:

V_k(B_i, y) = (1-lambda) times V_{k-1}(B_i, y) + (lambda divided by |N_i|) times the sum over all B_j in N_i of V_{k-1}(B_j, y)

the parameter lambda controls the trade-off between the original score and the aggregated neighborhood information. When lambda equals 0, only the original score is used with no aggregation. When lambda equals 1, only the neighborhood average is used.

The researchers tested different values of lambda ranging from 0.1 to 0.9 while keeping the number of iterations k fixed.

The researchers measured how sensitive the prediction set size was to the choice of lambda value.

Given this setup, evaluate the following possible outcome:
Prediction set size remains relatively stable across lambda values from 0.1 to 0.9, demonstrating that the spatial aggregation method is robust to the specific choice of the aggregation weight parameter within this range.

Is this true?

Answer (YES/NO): NO